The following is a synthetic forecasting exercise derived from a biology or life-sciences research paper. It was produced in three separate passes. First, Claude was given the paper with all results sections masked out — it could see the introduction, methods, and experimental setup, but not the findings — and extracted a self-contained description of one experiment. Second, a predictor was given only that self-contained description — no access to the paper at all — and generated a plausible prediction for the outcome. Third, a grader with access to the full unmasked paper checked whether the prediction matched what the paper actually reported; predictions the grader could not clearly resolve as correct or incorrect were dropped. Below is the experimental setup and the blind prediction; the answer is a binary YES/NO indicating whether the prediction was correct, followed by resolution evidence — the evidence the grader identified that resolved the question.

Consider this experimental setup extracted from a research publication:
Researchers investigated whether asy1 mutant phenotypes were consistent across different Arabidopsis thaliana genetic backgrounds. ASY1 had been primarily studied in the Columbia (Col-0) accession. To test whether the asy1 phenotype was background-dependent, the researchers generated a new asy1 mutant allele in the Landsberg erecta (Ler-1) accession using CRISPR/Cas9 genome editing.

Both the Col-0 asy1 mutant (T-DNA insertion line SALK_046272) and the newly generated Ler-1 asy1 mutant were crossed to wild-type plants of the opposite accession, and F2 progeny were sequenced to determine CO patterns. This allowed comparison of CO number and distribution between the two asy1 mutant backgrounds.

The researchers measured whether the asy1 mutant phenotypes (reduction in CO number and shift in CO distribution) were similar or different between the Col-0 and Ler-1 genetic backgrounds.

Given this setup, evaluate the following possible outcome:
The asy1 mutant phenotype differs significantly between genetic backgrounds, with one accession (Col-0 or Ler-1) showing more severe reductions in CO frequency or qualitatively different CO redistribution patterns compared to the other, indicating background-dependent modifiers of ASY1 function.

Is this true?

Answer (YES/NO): NO